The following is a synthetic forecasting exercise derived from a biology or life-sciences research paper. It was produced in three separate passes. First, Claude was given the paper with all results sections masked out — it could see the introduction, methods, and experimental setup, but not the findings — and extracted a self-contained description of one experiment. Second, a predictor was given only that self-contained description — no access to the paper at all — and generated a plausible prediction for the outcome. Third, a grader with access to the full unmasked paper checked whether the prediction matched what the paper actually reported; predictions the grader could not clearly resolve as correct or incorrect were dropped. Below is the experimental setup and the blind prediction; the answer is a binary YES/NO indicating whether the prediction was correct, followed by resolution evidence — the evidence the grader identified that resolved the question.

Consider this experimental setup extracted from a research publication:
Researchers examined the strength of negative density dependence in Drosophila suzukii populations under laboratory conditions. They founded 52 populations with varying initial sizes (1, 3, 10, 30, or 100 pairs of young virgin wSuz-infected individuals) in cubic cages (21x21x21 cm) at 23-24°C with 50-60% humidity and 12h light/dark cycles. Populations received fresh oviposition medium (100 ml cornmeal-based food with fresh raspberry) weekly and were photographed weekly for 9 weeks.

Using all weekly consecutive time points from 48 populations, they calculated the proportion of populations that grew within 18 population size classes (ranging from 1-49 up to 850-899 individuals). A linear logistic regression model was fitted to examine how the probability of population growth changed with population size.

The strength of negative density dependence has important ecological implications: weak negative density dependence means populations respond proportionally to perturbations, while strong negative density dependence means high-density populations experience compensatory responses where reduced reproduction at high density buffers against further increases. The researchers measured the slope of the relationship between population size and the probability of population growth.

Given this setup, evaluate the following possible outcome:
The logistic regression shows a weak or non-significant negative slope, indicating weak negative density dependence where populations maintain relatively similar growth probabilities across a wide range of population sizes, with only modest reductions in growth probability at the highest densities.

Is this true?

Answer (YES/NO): NO